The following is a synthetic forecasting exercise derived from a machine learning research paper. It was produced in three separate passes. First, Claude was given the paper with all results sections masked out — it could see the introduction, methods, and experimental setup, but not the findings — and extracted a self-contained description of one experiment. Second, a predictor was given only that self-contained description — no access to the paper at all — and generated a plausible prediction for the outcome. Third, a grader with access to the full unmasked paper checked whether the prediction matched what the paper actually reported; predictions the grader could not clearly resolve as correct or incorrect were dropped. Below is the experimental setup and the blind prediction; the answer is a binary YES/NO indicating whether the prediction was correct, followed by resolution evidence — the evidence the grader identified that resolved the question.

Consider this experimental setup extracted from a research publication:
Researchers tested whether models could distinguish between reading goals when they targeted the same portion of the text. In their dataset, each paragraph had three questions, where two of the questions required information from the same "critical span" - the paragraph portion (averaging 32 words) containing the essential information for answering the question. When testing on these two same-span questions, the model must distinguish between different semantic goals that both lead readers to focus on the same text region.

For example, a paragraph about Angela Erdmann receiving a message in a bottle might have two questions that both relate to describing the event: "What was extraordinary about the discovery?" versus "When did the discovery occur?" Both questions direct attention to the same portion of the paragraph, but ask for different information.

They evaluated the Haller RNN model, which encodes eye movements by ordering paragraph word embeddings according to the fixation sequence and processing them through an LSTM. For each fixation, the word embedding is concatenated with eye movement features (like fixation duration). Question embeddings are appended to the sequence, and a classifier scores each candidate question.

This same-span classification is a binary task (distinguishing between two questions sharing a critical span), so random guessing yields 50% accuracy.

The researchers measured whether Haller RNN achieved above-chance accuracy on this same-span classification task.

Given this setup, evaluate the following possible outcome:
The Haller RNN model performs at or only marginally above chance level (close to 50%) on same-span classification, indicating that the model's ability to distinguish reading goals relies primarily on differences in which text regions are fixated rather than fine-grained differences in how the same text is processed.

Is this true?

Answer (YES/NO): NO